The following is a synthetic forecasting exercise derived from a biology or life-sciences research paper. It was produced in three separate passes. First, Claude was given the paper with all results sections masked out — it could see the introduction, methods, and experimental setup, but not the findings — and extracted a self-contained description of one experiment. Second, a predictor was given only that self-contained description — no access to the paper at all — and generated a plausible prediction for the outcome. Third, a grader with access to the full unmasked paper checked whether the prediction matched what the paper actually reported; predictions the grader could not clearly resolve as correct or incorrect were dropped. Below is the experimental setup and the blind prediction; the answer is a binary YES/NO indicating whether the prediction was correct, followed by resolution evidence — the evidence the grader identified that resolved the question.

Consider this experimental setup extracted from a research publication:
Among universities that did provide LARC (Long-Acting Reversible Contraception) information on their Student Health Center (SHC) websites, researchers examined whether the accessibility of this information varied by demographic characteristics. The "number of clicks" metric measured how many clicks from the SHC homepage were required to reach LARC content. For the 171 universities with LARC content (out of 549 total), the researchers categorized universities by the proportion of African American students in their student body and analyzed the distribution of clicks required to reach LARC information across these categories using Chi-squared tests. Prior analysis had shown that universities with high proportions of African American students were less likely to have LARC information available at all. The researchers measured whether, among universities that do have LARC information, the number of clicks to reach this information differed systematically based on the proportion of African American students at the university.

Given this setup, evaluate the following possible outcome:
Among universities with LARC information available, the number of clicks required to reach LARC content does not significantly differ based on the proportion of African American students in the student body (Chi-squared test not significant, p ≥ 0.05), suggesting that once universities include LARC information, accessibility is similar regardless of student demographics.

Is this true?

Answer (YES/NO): NO